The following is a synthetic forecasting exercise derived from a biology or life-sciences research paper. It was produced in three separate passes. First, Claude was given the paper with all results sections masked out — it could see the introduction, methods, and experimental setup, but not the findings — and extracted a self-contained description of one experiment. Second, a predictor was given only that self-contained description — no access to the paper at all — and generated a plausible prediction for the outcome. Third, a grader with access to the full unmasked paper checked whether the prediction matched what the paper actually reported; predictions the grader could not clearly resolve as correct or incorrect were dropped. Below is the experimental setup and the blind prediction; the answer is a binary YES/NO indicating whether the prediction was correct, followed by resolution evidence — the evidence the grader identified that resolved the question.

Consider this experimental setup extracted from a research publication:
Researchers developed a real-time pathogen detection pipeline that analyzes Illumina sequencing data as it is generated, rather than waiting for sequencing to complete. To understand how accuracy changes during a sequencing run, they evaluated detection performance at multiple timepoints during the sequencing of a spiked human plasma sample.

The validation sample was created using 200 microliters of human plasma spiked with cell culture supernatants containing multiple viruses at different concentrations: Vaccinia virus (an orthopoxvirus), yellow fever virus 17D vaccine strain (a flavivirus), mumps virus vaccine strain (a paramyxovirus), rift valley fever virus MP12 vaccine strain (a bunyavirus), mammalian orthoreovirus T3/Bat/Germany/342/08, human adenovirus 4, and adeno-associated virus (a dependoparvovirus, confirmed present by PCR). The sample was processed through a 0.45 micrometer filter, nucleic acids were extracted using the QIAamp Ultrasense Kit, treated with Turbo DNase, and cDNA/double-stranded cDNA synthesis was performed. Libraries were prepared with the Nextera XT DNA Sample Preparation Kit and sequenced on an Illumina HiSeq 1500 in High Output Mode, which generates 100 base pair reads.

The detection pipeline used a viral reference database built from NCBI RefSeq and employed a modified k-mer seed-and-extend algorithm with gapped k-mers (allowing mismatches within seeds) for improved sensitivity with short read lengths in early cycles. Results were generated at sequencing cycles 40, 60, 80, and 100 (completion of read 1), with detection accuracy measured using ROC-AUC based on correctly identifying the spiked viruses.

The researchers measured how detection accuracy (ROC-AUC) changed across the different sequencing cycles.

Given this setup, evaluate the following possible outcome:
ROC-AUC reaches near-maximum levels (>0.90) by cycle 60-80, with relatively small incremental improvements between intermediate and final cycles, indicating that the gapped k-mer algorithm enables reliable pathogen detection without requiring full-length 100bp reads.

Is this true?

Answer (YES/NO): NO